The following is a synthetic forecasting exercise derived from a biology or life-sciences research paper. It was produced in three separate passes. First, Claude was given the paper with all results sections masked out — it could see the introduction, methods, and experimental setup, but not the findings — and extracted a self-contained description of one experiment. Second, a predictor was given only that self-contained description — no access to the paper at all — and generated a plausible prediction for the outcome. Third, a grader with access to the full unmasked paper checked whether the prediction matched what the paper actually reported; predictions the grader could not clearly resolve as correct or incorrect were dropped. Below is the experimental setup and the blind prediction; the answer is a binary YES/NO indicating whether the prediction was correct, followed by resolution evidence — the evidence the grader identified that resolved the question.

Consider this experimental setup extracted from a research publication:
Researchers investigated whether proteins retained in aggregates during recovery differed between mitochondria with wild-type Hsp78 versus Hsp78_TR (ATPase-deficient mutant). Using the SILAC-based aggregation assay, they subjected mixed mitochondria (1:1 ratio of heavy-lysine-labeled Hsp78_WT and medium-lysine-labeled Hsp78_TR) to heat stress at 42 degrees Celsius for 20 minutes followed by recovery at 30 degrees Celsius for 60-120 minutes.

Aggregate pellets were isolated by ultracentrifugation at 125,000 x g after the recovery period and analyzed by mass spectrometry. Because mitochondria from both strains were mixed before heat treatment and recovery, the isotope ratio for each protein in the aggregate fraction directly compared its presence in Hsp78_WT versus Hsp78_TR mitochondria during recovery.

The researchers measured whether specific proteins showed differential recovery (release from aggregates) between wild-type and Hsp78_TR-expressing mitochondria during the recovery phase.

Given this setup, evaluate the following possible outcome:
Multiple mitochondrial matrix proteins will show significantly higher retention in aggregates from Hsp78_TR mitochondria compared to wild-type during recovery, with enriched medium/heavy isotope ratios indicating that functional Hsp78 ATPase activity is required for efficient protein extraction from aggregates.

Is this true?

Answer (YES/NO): NO